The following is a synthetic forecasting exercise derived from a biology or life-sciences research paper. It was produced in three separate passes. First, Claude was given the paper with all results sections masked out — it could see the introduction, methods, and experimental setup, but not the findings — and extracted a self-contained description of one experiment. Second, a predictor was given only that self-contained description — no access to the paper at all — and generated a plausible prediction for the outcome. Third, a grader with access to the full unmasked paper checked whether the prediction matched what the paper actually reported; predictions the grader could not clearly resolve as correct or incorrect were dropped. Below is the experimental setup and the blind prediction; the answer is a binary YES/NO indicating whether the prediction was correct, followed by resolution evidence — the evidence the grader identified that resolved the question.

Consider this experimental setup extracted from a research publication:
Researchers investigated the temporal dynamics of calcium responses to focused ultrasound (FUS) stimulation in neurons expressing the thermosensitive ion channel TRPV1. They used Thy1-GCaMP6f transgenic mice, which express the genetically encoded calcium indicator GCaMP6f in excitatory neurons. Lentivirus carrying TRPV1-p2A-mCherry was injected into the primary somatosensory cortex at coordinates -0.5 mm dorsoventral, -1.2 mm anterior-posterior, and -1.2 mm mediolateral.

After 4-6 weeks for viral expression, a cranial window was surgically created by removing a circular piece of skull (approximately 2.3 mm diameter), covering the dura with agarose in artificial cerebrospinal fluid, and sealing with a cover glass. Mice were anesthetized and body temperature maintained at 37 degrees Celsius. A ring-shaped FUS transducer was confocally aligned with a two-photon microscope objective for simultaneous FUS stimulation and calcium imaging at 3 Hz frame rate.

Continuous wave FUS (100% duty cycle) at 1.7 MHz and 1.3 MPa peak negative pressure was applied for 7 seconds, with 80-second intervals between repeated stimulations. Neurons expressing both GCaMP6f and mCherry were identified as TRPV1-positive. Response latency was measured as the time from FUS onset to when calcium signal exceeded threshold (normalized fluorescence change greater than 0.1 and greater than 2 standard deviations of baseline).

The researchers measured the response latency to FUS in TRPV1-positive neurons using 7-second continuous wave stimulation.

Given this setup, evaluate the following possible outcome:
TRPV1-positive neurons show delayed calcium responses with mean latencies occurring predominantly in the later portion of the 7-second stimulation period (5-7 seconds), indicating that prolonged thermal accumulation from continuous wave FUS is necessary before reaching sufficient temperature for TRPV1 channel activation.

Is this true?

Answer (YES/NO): NO